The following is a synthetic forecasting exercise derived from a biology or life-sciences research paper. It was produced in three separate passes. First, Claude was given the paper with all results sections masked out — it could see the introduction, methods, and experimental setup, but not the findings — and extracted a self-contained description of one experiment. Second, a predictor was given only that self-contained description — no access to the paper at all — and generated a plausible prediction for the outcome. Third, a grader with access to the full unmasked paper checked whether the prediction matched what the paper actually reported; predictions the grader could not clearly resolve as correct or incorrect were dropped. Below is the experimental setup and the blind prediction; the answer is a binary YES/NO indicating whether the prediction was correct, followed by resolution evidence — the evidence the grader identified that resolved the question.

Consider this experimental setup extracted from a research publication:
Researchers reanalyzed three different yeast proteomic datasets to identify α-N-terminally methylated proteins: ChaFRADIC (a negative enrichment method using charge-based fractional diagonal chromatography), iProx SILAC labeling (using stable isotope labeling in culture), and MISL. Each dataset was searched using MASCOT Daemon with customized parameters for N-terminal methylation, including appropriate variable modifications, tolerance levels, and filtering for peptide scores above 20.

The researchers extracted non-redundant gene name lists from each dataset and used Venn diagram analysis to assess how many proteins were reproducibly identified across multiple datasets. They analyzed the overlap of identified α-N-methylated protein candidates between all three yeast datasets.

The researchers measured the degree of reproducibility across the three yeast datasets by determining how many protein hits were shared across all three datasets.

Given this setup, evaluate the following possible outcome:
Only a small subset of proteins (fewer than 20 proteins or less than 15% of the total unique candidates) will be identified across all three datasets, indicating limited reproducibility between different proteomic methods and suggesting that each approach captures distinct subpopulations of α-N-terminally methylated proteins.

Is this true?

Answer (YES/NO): YES